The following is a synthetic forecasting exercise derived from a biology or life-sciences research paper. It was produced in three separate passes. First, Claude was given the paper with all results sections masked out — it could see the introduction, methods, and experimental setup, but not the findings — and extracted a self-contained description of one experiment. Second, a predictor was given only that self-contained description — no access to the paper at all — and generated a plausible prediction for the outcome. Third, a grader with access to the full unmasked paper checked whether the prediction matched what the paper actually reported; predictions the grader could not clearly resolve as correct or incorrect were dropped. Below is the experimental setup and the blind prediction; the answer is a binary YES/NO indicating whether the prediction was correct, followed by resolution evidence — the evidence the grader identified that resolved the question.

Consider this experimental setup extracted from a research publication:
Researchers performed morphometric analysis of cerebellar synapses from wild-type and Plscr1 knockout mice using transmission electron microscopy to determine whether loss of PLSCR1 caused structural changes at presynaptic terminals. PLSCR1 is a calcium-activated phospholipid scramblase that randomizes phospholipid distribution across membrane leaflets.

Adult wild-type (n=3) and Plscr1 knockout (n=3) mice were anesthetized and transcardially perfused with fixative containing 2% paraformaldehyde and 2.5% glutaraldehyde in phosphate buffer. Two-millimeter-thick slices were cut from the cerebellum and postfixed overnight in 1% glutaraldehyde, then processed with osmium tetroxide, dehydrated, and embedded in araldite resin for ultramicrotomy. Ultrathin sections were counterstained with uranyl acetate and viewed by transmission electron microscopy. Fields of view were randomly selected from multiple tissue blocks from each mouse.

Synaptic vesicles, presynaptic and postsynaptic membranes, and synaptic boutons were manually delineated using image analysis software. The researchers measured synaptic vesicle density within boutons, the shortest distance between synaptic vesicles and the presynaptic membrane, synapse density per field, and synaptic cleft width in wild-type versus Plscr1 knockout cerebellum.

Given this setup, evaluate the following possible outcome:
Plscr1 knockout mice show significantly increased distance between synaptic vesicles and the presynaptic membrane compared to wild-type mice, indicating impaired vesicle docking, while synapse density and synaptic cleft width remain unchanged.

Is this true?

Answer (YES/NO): NO